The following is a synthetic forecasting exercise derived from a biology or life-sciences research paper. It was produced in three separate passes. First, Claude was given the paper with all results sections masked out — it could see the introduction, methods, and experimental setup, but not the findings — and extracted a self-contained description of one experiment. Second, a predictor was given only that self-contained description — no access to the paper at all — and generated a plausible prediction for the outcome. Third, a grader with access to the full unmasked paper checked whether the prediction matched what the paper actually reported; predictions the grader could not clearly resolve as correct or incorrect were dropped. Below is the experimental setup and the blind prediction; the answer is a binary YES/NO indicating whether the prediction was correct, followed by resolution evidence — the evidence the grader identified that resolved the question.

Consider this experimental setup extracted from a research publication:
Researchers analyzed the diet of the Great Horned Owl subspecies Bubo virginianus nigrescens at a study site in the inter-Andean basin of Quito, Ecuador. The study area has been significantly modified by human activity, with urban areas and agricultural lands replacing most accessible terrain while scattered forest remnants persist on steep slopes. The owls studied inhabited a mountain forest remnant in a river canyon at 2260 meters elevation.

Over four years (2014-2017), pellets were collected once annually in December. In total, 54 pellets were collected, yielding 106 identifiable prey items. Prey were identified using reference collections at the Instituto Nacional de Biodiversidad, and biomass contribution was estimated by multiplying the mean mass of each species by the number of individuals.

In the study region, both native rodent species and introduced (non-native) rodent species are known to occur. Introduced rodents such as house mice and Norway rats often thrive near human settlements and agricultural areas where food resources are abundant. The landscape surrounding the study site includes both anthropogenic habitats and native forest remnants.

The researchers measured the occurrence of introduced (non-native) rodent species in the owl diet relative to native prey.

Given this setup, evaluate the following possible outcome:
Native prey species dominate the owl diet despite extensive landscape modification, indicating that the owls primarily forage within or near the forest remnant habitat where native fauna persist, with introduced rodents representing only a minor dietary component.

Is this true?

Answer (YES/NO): NO